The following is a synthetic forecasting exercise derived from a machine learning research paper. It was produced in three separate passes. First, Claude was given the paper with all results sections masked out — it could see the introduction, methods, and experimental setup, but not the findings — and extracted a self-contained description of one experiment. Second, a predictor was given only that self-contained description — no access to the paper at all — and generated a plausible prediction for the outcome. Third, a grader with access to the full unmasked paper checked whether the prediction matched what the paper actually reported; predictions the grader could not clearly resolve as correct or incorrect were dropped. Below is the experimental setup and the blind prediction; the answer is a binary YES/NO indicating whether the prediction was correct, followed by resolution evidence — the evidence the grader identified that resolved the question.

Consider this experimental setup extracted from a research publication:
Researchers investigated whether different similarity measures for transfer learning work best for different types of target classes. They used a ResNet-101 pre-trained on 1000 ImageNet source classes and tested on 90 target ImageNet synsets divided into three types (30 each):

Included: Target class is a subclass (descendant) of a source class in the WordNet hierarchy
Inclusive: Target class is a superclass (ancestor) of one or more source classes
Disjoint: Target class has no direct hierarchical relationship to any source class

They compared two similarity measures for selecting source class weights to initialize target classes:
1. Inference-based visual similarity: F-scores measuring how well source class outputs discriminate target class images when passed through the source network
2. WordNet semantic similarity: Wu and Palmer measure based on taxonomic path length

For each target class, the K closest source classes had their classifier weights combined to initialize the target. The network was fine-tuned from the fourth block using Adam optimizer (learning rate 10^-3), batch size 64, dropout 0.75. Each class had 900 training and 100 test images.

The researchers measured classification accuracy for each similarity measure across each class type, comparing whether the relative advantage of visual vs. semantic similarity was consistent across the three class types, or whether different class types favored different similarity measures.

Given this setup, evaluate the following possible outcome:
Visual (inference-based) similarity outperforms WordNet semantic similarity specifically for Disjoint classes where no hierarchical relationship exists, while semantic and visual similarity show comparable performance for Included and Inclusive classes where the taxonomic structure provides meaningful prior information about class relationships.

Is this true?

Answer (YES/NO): NO